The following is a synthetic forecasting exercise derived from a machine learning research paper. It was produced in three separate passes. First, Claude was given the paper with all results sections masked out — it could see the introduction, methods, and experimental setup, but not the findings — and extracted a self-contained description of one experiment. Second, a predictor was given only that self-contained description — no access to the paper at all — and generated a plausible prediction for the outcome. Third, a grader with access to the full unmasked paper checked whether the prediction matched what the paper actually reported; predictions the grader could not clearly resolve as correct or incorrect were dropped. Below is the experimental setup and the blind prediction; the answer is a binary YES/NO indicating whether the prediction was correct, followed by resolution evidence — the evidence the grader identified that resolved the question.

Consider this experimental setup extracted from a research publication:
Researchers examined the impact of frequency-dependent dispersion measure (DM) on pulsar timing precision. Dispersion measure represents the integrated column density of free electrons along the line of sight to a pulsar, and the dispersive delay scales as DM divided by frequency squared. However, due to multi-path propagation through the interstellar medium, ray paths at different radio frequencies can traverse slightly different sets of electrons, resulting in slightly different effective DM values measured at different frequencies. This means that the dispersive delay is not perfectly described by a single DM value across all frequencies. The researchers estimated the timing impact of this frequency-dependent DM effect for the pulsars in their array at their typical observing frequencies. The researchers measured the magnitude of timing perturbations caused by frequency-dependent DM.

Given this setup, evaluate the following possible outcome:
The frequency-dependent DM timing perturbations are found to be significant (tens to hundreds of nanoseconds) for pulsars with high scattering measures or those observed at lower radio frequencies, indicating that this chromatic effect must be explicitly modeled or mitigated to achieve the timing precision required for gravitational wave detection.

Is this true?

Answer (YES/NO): NO